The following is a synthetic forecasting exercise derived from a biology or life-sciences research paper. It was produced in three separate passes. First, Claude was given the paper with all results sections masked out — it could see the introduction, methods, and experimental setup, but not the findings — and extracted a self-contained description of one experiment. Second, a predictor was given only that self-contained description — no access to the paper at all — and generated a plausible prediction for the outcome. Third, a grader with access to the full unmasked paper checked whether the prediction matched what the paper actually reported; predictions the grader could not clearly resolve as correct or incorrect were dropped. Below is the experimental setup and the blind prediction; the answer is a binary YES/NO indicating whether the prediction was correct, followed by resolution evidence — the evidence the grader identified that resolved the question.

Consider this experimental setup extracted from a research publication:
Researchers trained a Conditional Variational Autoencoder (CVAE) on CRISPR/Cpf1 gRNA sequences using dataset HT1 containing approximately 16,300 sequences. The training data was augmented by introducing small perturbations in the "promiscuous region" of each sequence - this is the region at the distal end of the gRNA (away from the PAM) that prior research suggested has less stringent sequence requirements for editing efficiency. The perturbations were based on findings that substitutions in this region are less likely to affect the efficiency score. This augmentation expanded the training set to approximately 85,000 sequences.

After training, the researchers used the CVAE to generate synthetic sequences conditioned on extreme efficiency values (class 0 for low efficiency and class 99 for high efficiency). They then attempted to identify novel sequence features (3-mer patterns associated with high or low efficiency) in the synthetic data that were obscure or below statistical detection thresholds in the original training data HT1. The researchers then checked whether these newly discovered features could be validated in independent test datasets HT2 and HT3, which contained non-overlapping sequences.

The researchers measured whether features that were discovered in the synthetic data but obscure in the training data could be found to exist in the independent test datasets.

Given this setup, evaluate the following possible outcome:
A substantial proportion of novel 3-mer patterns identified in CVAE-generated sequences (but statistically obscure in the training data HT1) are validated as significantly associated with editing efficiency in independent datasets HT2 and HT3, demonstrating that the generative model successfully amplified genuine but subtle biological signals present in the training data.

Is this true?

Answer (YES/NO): YES